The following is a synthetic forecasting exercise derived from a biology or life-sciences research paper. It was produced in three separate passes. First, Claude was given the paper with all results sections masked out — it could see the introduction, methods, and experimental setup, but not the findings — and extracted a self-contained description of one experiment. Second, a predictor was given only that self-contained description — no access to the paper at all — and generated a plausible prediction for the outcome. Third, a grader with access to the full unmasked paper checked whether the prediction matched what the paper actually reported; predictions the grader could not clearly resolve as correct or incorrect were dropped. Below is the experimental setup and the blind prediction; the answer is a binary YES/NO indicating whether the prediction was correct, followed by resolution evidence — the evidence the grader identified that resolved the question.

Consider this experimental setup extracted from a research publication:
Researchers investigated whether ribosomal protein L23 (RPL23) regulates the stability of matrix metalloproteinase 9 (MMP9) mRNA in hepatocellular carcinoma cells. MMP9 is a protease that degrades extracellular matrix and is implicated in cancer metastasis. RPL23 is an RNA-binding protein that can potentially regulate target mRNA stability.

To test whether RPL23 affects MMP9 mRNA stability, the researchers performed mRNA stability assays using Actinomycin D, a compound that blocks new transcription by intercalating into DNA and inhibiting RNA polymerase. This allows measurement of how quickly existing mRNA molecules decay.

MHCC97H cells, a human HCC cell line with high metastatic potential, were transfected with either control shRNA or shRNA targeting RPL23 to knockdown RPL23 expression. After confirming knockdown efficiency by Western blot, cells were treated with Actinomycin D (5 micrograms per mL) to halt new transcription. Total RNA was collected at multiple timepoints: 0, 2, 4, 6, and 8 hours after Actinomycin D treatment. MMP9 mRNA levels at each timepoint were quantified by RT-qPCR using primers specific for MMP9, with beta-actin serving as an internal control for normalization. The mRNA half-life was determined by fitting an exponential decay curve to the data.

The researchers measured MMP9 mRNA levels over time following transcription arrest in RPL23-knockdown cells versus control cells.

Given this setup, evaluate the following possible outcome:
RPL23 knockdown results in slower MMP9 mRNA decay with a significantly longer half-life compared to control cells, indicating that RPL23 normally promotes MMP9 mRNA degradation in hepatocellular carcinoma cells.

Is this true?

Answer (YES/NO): NO